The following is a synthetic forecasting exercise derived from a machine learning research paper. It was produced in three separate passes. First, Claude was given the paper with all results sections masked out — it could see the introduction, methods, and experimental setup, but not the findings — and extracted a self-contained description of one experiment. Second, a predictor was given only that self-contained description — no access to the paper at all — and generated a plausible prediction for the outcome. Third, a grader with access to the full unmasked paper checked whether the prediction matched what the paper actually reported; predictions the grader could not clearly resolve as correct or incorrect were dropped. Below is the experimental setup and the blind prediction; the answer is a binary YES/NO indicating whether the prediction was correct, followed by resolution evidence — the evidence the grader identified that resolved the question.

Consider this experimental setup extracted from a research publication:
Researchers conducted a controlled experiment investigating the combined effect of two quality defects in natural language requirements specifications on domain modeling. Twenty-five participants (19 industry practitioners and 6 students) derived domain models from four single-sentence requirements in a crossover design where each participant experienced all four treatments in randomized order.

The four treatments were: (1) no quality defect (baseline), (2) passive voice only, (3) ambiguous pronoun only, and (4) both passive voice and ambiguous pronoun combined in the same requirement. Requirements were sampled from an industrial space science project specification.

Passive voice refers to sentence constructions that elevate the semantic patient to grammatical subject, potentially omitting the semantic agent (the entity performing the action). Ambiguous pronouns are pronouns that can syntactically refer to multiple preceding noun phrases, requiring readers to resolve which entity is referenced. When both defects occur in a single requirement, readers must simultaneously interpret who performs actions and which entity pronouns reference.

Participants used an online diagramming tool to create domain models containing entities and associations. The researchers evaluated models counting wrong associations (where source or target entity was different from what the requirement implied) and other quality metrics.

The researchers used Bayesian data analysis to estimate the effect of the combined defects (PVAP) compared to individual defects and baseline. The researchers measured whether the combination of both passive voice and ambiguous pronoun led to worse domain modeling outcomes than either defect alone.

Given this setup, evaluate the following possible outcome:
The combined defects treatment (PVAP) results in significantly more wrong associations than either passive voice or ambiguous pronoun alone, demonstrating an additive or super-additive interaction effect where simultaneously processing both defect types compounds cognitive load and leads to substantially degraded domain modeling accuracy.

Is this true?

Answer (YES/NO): NO